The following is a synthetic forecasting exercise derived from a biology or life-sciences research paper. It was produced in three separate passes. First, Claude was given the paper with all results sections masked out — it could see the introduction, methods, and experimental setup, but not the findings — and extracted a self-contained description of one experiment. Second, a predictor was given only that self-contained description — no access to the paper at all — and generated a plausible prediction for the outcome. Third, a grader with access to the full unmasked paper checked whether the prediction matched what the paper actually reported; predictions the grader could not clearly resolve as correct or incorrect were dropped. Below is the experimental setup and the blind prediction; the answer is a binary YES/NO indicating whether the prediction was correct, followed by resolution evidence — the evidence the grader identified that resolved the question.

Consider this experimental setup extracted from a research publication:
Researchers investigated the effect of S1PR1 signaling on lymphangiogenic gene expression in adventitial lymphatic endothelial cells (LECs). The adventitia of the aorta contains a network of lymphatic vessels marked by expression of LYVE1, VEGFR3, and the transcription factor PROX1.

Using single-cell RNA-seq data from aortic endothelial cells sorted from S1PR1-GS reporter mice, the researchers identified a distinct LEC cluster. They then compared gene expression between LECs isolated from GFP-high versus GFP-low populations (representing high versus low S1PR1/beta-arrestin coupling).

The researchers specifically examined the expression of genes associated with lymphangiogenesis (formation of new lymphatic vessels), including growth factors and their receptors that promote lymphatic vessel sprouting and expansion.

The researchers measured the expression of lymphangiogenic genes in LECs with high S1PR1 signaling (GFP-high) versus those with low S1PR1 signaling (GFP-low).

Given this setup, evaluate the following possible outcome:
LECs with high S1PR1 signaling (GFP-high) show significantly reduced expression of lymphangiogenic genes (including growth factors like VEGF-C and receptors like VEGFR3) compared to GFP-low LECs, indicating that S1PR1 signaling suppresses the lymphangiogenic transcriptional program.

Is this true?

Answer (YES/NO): NO